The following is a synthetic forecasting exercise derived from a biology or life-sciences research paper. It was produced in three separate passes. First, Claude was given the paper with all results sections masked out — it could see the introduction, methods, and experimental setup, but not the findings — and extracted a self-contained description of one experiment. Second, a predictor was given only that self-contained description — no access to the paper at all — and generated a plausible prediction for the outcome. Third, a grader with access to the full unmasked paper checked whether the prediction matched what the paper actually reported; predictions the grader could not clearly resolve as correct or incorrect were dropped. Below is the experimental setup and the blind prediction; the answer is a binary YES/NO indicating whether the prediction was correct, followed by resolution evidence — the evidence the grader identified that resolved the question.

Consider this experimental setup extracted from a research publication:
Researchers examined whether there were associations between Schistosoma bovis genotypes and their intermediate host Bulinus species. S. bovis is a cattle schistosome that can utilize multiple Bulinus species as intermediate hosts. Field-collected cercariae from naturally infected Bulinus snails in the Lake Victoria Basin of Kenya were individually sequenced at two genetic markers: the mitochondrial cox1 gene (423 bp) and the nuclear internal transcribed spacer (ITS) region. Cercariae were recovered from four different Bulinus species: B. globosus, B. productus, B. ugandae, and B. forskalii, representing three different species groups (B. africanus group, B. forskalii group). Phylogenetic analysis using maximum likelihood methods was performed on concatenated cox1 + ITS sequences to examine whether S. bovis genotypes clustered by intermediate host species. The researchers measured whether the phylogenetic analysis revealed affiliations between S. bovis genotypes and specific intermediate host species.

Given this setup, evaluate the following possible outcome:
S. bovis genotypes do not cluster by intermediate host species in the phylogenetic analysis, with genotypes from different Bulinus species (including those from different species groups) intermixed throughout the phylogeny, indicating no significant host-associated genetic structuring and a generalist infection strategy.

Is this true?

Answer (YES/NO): YES